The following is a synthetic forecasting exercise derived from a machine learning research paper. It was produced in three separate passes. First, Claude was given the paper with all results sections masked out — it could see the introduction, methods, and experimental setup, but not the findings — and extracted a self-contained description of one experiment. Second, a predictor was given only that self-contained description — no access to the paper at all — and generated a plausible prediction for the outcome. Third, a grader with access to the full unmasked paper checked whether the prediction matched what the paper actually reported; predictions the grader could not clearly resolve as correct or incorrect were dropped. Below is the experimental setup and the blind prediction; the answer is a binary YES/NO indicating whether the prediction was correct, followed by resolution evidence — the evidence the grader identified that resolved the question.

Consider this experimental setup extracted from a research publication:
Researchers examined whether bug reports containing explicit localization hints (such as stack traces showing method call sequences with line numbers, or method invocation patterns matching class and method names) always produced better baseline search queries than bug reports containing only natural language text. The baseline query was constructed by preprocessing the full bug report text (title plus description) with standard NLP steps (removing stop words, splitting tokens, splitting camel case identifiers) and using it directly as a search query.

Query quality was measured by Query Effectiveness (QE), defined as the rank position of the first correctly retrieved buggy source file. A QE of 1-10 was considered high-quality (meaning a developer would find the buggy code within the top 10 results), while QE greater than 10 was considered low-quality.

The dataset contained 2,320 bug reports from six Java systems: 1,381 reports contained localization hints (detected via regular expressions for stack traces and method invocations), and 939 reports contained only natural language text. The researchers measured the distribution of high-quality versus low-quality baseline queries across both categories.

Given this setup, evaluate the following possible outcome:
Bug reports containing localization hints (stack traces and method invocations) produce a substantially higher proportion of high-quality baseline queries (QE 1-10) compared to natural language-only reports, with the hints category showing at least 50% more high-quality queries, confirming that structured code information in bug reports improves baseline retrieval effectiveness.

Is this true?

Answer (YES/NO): NO